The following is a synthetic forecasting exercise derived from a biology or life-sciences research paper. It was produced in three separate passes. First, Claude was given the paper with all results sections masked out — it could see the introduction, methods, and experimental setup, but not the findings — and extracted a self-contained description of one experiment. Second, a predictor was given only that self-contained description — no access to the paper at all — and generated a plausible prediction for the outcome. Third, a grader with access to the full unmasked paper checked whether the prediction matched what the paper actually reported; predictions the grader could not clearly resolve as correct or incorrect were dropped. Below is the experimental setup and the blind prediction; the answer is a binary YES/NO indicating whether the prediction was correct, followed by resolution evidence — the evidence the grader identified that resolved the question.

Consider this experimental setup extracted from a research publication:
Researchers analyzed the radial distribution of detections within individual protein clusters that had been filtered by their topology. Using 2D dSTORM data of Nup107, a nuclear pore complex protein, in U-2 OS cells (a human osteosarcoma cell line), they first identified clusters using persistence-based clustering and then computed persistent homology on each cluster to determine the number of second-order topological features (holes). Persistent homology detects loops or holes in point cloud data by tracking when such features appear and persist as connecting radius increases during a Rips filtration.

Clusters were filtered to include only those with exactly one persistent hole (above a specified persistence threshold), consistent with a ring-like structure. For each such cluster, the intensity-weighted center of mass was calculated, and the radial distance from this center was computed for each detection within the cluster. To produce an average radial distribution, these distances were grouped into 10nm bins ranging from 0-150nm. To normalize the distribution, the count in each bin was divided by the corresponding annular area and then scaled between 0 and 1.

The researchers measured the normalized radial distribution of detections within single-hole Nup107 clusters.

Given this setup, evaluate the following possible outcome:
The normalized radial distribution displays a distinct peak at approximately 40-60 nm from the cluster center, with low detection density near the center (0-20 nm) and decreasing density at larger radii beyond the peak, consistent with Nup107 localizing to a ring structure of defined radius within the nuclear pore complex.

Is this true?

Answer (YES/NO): YES